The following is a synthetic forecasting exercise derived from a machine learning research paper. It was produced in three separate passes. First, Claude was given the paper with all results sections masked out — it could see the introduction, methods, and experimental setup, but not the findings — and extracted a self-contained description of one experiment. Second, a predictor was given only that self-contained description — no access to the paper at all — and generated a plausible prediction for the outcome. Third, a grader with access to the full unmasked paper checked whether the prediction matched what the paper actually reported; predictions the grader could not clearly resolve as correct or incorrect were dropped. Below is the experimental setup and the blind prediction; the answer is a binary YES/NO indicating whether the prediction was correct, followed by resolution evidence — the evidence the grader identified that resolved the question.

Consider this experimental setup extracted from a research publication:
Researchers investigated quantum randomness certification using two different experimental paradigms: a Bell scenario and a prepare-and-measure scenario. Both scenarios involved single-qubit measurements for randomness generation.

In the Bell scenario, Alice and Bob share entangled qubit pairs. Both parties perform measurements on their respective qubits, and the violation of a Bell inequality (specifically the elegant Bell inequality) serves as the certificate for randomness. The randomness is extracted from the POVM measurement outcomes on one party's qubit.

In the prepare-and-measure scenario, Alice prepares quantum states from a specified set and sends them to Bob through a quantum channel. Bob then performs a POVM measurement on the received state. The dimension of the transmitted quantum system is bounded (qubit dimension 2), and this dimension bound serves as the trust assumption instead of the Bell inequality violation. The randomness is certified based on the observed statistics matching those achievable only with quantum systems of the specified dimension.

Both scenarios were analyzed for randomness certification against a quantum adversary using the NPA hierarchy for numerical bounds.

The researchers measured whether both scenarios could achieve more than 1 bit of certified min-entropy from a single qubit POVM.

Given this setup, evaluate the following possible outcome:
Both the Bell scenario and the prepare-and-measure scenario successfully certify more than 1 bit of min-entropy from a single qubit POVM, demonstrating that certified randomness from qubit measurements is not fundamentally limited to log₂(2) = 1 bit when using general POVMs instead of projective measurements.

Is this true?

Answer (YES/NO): YES